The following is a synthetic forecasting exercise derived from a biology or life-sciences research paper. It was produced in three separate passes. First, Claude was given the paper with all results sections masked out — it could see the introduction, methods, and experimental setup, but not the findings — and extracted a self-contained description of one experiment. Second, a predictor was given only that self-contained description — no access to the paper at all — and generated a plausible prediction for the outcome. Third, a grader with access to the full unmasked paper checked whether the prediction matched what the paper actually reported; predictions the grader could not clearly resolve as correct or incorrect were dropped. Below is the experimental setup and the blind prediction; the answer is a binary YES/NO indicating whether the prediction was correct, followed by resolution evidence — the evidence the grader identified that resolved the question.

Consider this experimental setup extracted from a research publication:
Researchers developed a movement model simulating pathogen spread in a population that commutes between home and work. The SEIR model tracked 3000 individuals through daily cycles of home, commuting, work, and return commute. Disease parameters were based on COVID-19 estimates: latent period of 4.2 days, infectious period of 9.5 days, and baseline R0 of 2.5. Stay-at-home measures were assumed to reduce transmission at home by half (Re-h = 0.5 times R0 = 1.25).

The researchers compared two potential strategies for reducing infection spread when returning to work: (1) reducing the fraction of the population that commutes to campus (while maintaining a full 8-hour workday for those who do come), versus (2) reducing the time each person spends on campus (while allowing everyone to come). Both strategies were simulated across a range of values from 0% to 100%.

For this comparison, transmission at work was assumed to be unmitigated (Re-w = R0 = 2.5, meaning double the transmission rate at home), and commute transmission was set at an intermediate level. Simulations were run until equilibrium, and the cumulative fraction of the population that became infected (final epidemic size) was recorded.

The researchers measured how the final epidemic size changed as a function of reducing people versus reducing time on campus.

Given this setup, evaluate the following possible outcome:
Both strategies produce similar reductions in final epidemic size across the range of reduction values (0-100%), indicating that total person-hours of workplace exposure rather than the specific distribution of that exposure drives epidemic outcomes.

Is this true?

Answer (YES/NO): NO